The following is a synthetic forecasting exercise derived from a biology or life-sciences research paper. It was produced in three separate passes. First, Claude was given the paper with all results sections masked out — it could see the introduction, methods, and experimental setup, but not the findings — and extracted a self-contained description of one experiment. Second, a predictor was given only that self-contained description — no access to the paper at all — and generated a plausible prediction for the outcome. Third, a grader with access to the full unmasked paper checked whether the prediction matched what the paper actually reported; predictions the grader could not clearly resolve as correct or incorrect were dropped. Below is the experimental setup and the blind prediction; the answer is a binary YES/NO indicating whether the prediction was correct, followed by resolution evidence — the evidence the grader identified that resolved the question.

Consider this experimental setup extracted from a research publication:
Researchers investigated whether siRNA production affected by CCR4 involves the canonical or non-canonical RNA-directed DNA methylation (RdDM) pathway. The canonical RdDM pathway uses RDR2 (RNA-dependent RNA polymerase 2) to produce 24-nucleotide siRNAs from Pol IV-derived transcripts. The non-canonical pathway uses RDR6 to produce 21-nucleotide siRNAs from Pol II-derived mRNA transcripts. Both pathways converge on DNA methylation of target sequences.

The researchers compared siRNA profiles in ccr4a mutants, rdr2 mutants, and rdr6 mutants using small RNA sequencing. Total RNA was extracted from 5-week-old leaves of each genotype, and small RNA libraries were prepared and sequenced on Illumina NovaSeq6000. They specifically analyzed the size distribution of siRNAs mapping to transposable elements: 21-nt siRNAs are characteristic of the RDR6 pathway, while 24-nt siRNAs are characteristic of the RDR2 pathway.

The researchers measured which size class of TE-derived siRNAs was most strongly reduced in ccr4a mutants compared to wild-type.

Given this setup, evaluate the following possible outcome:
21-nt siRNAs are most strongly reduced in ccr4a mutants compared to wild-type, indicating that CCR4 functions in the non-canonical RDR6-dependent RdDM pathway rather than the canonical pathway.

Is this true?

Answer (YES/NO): NO